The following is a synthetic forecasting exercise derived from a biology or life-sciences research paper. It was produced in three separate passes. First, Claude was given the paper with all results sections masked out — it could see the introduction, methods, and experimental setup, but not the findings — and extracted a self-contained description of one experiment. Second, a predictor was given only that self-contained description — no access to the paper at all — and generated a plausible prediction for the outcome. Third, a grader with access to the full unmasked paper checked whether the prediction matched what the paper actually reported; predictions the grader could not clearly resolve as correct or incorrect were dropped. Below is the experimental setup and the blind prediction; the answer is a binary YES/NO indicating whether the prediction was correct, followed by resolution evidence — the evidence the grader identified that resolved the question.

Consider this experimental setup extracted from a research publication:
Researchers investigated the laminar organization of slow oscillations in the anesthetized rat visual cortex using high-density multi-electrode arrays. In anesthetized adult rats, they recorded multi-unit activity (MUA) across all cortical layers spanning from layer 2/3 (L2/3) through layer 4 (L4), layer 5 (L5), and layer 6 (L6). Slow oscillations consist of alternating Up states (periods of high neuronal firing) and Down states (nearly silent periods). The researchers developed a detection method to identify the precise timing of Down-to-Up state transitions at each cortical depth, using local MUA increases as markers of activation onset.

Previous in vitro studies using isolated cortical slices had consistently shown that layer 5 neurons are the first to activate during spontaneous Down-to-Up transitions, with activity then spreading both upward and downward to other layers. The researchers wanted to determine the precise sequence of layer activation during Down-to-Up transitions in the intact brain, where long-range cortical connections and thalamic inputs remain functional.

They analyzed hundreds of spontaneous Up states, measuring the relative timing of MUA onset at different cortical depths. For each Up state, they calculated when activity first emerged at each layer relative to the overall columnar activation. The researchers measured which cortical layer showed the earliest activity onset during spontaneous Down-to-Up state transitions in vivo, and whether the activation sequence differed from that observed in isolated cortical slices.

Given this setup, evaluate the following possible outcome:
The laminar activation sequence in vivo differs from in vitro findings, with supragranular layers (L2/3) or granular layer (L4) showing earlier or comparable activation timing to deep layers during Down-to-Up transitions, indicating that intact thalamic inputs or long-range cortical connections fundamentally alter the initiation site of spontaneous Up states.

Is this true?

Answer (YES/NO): NO